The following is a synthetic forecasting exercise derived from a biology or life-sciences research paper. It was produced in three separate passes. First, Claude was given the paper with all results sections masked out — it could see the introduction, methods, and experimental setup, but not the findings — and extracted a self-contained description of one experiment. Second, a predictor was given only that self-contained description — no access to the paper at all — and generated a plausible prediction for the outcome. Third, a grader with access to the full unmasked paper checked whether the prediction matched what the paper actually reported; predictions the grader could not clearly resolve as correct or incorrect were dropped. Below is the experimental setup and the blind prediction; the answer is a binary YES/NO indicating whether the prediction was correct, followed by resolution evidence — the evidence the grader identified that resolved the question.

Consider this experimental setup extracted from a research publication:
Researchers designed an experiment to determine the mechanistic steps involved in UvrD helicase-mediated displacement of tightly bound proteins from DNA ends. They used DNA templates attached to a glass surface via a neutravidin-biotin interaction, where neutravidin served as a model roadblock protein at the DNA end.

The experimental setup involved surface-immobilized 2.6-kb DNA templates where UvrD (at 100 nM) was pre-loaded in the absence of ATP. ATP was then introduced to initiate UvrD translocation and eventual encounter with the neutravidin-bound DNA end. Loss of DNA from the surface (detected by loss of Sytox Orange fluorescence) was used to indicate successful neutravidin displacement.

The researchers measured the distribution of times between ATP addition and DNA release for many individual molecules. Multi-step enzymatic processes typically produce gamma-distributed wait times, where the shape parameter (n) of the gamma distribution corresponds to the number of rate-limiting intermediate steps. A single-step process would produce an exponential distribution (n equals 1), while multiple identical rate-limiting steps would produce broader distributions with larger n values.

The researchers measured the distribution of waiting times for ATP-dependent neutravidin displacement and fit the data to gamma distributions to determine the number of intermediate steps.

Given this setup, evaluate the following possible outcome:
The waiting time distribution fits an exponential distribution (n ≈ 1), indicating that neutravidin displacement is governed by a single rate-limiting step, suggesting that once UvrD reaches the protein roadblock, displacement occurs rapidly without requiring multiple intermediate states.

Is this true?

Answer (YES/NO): NO